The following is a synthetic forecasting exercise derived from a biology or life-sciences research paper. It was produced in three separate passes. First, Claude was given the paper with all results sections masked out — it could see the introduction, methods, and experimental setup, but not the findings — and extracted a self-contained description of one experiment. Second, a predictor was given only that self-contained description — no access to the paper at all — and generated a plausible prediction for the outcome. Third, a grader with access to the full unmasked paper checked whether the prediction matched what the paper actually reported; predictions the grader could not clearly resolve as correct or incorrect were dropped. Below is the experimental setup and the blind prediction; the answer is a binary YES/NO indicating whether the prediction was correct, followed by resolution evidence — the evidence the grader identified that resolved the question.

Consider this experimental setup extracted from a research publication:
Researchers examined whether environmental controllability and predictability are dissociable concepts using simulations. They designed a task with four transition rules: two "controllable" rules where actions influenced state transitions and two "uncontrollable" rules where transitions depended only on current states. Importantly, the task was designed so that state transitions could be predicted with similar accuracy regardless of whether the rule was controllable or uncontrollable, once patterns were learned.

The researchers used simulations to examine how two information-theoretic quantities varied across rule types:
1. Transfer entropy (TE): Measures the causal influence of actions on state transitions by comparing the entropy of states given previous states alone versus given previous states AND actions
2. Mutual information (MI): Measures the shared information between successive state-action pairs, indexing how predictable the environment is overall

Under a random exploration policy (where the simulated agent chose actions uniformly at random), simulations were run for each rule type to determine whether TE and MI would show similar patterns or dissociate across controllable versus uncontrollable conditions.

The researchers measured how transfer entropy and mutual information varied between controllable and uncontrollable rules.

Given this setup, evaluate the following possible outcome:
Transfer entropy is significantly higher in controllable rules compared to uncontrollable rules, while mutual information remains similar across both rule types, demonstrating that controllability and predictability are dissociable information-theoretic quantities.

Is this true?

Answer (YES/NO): YES